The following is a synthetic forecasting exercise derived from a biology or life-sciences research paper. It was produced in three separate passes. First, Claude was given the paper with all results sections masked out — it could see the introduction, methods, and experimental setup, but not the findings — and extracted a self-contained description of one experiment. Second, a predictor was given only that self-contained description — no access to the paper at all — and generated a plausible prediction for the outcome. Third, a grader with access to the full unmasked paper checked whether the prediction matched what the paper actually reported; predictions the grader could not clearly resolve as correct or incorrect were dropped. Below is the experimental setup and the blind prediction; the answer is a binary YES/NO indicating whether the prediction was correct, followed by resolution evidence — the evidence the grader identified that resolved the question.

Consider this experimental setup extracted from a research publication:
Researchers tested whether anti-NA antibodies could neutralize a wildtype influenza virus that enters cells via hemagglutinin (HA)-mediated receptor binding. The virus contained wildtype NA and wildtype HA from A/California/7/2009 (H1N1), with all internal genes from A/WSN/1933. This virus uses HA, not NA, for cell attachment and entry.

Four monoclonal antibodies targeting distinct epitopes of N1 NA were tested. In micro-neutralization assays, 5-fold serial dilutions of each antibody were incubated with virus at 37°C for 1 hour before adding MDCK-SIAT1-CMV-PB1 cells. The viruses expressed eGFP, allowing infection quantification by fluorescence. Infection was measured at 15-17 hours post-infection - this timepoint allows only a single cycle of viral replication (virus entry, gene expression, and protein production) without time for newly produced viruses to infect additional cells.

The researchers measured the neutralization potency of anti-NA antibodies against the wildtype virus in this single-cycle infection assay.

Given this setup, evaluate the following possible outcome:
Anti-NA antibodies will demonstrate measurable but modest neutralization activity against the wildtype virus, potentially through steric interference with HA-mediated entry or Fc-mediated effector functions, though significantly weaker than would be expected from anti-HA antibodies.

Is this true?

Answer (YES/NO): NO